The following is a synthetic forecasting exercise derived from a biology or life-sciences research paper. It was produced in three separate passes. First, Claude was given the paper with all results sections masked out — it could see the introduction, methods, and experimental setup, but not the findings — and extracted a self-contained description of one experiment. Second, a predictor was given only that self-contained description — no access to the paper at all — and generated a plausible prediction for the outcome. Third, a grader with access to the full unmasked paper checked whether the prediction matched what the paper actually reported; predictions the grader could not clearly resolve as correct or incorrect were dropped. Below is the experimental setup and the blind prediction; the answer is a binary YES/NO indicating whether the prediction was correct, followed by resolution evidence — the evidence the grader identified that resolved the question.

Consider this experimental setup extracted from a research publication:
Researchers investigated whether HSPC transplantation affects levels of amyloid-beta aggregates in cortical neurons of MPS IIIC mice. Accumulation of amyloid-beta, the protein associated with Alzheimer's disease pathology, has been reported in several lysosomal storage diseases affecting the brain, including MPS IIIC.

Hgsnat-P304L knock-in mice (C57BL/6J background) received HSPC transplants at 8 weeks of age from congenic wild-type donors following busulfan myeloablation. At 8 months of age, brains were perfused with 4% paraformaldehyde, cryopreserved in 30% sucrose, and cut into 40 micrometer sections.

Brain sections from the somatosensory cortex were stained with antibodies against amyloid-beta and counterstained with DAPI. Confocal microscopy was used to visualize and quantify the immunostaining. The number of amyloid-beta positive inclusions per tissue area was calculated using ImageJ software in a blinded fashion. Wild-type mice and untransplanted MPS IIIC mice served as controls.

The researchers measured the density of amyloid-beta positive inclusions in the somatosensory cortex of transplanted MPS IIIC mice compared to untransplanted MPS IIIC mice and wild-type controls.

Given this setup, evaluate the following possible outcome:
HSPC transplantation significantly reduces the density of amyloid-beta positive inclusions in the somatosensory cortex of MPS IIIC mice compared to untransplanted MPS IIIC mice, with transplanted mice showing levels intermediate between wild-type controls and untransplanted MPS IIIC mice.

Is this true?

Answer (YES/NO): YES